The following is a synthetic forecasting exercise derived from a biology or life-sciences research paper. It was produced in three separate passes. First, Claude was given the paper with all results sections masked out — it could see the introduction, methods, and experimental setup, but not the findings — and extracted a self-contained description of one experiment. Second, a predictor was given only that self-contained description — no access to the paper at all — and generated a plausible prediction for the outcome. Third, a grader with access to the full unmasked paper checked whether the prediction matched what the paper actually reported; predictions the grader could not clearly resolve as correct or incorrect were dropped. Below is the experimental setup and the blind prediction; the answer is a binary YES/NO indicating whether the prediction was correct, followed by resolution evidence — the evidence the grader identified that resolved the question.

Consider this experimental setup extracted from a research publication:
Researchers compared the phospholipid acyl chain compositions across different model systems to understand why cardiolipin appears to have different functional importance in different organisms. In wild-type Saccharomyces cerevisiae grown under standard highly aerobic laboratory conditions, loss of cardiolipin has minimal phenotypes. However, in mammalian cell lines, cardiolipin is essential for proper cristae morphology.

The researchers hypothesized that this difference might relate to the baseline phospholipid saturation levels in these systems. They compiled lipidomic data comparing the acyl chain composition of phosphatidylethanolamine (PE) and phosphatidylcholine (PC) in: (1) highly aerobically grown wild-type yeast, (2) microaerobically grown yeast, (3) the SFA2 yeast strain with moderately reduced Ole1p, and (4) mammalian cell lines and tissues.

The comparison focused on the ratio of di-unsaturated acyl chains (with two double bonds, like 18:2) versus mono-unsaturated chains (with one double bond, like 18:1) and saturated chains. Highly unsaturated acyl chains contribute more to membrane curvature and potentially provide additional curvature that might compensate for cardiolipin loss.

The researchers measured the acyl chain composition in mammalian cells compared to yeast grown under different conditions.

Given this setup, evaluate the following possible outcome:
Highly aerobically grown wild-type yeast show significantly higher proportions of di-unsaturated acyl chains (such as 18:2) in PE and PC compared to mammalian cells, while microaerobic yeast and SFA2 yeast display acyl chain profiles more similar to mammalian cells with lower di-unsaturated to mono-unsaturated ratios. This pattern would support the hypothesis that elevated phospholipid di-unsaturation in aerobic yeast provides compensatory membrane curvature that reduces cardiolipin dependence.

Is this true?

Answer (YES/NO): YES